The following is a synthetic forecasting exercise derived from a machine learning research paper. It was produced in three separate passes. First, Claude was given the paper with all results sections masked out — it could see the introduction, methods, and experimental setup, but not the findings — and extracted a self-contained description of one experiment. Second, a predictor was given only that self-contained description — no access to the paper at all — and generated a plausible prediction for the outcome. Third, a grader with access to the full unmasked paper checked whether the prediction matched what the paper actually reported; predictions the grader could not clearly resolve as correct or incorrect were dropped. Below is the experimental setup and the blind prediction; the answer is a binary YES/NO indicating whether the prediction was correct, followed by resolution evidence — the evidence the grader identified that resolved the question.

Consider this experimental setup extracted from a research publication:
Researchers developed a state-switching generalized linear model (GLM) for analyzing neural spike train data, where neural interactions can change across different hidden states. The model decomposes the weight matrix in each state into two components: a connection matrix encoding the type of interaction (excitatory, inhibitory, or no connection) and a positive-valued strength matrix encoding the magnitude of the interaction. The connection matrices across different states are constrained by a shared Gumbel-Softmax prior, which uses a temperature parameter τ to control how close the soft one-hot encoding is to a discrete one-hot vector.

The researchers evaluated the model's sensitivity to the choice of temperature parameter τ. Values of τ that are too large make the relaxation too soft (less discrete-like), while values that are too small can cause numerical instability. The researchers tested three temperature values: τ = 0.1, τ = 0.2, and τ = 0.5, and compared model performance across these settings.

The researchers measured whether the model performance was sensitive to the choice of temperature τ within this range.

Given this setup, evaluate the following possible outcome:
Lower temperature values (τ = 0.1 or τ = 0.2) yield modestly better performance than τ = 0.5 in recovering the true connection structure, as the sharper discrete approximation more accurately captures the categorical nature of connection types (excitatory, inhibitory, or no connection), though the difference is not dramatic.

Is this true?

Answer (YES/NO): NO